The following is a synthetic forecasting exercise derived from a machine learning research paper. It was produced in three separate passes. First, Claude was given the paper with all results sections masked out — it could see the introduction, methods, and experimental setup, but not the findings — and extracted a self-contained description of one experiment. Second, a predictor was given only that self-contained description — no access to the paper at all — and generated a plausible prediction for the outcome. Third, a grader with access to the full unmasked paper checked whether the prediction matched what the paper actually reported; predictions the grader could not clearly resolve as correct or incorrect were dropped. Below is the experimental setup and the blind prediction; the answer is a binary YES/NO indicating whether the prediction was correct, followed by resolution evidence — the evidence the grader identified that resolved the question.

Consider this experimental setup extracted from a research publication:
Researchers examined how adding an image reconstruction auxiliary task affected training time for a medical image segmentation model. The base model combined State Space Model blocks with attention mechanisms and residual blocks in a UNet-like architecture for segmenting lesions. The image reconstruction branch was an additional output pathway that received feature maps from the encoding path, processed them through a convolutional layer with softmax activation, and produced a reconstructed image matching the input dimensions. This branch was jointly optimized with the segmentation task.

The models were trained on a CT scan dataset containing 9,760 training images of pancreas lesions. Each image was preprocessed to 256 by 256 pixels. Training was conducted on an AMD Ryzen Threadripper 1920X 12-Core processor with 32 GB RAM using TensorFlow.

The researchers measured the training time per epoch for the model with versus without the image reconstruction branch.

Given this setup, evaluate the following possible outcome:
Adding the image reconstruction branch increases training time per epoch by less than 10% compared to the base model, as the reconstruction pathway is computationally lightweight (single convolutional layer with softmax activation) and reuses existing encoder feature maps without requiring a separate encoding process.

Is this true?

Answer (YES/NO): NO